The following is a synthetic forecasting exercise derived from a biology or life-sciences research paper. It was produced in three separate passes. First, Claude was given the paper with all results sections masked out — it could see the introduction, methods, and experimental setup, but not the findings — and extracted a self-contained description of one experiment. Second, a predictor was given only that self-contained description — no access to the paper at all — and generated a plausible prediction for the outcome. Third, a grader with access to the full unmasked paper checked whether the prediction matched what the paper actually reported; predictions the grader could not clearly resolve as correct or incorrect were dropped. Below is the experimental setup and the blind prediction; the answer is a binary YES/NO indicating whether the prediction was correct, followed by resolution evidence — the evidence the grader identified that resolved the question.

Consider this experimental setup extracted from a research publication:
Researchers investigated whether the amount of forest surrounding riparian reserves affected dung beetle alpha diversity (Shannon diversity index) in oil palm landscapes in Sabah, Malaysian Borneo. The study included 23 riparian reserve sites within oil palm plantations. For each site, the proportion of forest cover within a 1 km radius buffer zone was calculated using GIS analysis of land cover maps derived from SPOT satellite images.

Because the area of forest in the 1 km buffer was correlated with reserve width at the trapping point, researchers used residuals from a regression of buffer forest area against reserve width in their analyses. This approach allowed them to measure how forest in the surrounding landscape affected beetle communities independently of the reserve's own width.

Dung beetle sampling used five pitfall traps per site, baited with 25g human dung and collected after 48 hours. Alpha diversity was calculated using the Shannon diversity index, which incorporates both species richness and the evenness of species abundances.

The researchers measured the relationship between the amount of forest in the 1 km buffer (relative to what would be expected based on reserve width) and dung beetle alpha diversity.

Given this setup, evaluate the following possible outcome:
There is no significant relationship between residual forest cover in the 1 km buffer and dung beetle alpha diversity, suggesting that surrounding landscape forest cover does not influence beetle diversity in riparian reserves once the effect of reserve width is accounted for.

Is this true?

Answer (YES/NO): NO